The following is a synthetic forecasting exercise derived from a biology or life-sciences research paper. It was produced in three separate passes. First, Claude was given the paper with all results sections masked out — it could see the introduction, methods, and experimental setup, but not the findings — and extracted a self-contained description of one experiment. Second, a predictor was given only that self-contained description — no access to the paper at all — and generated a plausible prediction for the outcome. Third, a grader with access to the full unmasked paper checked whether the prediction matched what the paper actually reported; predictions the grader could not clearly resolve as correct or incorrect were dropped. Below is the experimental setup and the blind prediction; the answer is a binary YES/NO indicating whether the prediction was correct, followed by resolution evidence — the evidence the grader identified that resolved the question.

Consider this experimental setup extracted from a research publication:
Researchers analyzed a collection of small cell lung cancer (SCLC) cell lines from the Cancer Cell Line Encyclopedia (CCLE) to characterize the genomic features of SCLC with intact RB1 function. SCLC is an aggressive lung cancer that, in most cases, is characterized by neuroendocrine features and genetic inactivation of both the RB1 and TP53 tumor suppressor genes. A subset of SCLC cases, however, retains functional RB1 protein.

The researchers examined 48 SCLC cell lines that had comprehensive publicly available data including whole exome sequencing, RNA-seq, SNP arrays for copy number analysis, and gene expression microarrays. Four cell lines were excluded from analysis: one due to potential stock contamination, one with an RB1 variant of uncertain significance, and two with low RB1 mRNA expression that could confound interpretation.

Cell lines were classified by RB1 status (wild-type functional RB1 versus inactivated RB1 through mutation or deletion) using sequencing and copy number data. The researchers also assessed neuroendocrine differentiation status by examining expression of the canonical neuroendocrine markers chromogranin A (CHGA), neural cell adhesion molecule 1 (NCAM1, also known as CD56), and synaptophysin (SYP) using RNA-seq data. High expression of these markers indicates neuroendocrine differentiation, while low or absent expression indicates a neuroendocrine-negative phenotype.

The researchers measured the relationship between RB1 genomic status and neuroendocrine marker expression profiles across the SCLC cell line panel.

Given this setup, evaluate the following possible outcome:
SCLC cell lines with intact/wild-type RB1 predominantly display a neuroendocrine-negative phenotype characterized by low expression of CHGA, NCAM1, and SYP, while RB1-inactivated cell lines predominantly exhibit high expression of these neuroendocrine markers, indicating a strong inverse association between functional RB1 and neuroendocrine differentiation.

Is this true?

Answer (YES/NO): YES